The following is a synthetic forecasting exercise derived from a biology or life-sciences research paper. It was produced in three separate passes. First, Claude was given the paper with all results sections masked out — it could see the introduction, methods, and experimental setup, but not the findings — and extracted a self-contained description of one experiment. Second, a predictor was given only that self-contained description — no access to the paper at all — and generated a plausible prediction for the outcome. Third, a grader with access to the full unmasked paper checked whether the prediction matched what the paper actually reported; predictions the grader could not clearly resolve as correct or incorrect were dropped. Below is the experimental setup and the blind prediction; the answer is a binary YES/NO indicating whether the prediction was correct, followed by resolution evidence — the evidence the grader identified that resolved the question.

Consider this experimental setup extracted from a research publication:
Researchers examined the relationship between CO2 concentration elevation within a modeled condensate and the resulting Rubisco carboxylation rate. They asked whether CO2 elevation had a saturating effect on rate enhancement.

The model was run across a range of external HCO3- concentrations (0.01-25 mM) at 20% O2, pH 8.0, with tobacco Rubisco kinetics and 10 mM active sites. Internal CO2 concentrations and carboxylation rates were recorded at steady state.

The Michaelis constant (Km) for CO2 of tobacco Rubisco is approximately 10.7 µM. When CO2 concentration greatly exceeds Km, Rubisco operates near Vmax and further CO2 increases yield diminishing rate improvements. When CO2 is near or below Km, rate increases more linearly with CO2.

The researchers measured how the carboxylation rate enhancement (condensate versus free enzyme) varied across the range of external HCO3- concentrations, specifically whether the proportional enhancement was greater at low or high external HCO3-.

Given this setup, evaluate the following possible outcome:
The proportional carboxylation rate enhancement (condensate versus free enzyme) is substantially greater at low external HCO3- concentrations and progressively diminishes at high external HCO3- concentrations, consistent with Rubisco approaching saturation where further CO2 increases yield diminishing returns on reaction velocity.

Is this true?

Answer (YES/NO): YES